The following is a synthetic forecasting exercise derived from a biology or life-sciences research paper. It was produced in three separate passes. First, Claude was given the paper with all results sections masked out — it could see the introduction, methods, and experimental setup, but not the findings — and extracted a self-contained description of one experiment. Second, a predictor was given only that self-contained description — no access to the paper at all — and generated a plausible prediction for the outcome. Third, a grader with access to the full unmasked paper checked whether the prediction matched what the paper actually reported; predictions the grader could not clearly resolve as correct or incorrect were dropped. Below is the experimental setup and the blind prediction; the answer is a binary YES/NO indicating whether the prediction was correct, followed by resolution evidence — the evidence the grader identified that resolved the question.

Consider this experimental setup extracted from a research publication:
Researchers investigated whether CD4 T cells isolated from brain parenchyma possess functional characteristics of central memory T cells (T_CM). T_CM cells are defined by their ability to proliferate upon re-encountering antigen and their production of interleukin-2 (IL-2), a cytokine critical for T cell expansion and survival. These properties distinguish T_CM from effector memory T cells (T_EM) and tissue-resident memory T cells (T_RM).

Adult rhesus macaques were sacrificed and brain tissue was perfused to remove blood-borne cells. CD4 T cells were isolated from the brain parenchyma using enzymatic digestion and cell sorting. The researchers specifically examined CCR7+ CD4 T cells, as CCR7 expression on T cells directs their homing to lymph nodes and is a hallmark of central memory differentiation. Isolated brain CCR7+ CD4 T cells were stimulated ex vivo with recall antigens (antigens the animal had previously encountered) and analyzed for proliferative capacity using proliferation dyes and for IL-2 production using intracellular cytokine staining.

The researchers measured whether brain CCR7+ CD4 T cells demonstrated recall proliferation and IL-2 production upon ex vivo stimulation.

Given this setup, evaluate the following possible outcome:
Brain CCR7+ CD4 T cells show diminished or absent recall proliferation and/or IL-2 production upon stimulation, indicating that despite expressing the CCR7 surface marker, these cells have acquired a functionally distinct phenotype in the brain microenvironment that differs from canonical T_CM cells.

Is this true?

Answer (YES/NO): NO